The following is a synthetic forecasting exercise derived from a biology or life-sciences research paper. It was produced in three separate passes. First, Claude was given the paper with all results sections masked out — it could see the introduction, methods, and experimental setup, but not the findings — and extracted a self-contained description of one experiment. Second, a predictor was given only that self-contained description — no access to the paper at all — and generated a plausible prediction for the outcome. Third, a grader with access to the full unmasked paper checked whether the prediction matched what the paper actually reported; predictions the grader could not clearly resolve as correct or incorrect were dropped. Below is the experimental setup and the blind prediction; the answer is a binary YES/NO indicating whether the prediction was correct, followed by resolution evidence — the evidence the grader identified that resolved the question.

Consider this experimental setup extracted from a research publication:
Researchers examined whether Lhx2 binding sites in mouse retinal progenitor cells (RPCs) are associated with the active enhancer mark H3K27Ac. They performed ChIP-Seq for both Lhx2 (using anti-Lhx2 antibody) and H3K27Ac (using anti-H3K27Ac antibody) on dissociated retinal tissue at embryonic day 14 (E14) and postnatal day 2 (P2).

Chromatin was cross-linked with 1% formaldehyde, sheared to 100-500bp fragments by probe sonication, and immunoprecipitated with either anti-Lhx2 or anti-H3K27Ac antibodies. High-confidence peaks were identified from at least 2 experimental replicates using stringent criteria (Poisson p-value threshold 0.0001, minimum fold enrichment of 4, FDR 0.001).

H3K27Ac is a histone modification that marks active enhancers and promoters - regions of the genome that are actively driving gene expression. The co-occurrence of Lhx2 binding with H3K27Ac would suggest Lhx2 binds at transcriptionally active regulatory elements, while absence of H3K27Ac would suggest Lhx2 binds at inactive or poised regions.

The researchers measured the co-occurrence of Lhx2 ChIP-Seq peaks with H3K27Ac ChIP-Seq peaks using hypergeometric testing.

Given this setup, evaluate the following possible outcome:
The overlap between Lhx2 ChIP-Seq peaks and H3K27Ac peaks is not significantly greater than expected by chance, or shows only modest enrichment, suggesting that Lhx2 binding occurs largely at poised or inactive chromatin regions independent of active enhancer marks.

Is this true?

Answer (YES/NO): NO